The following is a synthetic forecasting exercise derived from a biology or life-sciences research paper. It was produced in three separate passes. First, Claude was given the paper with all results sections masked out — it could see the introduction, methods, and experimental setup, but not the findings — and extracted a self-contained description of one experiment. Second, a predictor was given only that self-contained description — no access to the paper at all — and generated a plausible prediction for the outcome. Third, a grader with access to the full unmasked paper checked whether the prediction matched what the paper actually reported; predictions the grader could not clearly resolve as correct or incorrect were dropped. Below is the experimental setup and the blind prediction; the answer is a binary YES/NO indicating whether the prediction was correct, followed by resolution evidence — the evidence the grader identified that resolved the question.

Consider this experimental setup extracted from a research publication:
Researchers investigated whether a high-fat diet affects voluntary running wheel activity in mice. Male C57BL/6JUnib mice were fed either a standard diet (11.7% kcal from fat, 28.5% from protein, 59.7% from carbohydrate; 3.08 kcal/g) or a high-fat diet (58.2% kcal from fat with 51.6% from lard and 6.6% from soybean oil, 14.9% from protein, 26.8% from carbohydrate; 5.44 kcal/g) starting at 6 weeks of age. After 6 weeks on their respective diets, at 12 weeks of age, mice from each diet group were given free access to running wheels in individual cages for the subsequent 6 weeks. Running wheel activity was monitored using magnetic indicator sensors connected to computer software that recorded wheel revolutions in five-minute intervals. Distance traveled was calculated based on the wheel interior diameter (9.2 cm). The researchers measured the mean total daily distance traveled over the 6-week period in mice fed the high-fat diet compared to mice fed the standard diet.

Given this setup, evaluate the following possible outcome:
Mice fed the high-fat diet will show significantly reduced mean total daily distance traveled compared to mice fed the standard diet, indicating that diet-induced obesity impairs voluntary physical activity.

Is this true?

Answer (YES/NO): YES